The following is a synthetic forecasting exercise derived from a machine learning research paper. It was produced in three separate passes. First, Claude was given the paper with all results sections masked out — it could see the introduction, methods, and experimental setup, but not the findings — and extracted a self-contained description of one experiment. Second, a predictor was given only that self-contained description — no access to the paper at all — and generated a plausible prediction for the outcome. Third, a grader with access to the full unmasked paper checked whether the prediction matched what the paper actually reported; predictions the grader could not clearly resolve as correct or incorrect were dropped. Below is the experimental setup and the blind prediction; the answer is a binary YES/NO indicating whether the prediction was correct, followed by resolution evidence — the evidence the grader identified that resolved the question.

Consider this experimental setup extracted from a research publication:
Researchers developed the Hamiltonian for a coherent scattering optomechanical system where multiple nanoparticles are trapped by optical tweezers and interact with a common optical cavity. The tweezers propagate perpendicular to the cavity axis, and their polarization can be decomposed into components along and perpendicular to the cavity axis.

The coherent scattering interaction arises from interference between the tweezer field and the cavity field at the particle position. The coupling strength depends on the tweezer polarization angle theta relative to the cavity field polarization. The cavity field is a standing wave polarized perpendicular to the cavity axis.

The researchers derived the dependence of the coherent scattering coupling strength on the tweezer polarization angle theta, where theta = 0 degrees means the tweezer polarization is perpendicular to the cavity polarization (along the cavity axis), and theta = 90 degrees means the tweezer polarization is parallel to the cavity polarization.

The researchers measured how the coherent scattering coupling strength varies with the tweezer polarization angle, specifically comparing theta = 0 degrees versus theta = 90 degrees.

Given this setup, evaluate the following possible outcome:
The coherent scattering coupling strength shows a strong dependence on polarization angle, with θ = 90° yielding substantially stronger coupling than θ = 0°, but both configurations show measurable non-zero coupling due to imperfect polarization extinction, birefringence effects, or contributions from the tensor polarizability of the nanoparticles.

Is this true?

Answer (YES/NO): NO